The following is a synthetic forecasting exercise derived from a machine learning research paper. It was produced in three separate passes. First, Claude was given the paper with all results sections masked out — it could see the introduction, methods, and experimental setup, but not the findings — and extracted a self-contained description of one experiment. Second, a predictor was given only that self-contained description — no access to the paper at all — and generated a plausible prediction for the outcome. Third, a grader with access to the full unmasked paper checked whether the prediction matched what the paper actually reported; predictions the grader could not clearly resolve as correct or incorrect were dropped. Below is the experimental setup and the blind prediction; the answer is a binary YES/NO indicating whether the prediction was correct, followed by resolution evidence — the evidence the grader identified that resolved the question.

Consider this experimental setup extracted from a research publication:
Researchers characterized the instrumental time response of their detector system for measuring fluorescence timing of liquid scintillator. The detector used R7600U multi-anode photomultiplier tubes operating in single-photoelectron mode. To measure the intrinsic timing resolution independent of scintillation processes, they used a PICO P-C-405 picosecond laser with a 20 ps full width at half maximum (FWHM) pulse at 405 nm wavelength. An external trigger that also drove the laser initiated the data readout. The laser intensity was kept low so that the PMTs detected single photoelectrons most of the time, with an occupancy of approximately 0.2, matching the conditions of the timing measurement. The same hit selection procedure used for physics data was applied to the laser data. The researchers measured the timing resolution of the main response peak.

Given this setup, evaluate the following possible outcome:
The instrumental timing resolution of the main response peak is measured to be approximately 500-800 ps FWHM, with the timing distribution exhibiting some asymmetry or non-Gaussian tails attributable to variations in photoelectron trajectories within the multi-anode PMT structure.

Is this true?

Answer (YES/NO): NO